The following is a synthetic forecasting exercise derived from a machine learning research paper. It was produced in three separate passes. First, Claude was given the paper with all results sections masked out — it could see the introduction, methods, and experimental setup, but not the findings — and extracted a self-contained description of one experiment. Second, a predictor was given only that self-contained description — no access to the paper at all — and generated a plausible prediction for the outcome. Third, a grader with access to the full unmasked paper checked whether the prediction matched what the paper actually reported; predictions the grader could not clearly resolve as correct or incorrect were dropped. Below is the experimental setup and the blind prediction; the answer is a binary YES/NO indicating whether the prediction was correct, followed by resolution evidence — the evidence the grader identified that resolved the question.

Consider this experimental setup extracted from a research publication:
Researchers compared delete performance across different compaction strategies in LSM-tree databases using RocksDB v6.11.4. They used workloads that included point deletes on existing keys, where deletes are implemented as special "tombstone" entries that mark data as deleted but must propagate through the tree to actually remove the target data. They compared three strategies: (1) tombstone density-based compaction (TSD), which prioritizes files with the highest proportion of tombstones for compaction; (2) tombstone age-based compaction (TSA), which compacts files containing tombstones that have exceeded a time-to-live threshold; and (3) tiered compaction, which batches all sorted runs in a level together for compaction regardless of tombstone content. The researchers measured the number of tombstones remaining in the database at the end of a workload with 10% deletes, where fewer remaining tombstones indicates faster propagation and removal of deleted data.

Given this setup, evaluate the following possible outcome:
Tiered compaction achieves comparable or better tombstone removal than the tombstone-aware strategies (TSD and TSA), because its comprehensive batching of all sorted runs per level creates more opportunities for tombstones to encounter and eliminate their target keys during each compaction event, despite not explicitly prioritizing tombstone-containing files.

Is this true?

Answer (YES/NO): NO